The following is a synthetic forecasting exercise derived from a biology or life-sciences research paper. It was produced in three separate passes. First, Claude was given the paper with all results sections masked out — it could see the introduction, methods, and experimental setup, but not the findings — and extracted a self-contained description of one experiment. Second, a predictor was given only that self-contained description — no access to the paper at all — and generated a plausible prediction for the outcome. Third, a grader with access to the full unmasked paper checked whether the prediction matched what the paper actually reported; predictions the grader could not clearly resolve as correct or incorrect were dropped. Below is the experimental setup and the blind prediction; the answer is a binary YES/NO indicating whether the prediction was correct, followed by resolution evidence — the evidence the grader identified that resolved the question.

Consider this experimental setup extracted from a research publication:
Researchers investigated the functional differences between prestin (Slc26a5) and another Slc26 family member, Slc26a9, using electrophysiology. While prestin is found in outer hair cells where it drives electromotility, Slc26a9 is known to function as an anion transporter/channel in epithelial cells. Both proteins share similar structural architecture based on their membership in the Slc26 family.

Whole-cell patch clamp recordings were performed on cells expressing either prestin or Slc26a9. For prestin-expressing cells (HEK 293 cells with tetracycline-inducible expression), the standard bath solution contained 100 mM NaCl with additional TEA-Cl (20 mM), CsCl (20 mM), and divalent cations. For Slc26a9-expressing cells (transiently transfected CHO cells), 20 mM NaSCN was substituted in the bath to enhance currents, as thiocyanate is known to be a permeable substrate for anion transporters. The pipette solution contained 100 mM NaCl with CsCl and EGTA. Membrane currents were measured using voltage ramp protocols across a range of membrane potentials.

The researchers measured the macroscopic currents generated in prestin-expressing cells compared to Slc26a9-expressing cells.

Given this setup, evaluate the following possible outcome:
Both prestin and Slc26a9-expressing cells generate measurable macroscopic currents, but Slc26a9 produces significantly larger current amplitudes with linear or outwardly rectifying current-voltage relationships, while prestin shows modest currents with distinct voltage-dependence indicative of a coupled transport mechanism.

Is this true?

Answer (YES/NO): NO